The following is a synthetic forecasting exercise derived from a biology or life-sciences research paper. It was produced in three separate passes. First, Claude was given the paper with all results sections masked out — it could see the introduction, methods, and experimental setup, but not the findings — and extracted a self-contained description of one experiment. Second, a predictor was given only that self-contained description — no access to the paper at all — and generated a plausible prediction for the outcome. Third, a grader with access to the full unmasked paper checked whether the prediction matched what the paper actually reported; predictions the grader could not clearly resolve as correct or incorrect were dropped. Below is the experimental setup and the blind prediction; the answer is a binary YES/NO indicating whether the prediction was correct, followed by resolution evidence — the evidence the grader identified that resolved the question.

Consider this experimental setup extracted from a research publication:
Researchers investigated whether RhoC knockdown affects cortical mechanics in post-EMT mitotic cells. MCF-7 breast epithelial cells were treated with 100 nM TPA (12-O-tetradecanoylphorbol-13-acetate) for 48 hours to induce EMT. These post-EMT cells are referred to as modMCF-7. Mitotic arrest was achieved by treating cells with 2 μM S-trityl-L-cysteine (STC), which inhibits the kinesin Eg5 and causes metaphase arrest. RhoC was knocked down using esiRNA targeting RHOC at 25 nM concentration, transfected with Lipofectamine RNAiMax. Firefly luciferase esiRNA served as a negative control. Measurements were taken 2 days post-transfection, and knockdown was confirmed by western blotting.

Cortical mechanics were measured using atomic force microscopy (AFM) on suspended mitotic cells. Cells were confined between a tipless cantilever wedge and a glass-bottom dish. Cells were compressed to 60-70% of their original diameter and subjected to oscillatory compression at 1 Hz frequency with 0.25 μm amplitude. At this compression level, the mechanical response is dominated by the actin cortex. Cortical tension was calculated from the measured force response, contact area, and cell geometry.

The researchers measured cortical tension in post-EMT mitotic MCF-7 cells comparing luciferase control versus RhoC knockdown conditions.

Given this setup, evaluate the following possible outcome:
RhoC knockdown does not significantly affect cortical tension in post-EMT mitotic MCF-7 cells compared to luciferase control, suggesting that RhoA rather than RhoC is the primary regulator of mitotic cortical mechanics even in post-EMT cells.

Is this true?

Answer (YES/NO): NO